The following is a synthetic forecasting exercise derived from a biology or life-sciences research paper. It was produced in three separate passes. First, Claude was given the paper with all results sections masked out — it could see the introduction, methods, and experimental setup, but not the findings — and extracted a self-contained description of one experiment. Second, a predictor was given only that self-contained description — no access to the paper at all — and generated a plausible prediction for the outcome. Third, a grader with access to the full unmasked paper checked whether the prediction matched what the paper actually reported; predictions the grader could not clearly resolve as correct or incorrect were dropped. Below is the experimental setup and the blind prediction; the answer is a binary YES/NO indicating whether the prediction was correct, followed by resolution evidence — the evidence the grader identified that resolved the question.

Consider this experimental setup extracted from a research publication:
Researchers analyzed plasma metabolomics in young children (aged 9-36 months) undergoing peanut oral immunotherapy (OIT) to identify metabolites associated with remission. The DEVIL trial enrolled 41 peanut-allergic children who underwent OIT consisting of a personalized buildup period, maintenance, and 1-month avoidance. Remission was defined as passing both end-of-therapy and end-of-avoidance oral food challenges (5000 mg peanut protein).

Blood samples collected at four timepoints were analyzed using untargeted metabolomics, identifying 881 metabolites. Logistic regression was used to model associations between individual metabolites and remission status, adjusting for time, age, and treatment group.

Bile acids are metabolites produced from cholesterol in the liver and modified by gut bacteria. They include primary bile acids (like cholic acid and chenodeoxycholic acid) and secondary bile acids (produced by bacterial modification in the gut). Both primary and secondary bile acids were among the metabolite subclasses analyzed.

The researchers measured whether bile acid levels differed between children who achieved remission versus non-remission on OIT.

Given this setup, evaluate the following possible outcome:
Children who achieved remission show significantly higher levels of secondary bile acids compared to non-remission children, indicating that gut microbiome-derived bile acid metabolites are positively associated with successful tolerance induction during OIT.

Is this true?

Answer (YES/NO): NO